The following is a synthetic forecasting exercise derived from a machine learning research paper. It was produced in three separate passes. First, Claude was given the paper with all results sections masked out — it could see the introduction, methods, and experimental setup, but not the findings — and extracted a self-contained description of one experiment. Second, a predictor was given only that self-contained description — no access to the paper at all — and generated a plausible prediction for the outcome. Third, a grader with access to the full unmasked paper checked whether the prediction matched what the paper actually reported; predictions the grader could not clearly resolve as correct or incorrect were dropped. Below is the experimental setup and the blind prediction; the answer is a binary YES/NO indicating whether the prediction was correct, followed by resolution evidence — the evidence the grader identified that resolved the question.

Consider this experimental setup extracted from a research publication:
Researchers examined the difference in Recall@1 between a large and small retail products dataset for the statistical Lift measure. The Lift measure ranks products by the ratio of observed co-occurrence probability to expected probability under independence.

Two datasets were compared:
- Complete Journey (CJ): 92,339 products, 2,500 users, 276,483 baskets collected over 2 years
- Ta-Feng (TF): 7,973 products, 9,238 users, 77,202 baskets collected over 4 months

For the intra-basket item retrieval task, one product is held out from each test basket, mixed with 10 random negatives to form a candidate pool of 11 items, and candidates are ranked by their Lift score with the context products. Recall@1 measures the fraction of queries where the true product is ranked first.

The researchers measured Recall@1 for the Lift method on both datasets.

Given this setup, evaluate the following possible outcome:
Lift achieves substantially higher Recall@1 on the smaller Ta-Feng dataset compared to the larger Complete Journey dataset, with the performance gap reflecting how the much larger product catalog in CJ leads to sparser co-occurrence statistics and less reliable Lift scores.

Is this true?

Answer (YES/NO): NO